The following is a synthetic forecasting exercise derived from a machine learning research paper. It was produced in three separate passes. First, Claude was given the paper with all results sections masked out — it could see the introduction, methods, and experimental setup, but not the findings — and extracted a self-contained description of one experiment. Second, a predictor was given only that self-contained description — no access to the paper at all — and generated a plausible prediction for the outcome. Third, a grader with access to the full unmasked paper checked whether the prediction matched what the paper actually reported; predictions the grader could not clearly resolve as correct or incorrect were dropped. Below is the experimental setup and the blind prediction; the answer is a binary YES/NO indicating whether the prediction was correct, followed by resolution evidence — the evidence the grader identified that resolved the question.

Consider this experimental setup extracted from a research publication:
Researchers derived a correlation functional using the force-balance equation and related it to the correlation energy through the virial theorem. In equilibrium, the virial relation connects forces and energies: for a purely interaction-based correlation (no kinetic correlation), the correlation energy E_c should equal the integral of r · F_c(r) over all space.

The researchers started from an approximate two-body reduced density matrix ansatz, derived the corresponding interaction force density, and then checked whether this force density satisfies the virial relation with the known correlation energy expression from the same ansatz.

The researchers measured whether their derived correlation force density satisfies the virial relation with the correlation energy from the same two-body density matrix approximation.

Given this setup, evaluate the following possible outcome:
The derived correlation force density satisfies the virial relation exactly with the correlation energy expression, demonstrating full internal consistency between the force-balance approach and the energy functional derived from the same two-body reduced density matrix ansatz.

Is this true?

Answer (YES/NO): YES